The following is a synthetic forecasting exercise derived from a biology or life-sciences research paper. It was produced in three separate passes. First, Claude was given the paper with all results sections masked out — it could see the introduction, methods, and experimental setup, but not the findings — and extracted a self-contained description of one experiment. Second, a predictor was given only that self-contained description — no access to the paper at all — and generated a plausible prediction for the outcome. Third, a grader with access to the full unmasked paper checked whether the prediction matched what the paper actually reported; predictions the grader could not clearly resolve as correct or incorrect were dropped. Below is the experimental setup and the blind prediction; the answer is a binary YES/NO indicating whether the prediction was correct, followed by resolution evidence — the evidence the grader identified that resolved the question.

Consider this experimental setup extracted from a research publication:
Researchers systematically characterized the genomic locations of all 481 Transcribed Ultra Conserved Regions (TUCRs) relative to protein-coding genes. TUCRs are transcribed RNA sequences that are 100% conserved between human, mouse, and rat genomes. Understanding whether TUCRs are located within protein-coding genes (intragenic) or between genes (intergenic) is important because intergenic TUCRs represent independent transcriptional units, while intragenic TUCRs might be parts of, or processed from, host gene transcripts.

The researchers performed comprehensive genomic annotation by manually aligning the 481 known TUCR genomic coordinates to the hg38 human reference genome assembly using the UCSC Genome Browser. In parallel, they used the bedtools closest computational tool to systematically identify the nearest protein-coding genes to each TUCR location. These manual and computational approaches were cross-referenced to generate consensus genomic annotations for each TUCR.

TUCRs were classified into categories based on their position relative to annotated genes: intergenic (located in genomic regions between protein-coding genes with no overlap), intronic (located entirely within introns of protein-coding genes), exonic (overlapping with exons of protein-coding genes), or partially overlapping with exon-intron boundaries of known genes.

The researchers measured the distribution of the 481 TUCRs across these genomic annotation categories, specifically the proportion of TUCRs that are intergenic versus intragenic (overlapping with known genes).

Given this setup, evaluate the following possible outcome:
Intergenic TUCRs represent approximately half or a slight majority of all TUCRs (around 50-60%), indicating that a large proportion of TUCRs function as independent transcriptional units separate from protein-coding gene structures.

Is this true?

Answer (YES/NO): NO